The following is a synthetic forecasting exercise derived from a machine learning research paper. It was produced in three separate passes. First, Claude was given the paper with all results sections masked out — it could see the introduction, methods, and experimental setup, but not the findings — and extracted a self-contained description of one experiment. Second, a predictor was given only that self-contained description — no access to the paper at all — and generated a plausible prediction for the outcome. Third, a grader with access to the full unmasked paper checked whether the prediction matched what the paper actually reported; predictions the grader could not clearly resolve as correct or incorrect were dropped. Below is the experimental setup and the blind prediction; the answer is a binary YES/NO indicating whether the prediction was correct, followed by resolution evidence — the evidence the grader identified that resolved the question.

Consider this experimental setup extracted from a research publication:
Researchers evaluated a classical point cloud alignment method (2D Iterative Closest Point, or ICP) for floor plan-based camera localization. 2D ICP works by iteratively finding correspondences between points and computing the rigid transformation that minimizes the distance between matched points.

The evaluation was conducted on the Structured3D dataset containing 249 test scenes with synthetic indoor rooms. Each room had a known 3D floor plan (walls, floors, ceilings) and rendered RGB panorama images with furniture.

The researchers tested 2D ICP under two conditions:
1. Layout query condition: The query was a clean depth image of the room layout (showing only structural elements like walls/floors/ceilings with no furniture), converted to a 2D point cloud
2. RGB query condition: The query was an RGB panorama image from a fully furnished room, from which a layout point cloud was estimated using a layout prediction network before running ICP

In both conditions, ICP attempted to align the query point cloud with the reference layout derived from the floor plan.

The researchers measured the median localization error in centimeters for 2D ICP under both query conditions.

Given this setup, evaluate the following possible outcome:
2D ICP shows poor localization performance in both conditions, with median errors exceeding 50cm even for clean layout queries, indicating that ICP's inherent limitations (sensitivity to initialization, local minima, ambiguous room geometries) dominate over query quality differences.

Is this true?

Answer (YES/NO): NO